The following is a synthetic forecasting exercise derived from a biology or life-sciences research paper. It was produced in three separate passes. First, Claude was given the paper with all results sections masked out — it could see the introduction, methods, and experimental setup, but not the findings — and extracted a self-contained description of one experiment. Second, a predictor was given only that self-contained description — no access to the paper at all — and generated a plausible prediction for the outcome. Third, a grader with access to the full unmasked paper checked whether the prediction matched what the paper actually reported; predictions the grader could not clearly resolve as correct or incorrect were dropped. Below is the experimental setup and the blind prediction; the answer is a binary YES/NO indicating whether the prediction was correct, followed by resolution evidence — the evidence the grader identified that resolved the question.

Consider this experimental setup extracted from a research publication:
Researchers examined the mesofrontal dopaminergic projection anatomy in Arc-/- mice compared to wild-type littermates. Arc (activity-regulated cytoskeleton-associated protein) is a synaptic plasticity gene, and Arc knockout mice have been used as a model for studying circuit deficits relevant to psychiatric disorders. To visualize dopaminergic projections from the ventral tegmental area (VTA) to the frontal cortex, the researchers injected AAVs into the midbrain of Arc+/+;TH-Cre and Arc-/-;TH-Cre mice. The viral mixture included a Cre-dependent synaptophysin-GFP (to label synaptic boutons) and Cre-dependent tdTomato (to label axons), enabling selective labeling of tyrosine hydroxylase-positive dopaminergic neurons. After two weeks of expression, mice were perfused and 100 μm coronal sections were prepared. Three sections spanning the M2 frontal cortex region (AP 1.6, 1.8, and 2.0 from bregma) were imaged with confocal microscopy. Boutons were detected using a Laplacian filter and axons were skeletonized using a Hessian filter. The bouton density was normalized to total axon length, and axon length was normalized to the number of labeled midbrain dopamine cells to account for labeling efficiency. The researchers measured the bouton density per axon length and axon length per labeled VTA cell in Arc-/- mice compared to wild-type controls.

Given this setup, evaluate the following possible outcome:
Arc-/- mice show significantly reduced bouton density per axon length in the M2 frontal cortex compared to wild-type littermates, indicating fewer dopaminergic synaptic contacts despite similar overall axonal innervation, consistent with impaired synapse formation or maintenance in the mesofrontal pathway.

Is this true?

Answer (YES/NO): YES